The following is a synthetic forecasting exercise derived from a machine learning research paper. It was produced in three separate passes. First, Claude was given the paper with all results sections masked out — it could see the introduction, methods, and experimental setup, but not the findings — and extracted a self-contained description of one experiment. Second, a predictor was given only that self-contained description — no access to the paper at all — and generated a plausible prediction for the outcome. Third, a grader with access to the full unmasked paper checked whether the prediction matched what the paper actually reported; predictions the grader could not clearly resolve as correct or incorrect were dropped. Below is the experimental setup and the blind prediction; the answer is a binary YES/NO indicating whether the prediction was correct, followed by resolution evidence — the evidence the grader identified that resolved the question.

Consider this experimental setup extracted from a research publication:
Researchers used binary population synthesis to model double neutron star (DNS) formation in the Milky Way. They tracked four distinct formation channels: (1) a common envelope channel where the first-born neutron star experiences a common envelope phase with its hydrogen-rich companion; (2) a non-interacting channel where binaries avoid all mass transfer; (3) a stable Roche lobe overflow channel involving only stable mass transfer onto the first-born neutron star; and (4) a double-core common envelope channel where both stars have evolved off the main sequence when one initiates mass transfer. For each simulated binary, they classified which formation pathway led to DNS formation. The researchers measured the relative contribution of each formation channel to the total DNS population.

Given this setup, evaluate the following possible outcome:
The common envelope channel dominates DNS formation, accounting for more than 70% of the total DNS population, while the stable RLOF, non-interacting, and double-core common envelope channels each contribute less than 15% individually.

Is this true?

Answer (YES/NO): YES